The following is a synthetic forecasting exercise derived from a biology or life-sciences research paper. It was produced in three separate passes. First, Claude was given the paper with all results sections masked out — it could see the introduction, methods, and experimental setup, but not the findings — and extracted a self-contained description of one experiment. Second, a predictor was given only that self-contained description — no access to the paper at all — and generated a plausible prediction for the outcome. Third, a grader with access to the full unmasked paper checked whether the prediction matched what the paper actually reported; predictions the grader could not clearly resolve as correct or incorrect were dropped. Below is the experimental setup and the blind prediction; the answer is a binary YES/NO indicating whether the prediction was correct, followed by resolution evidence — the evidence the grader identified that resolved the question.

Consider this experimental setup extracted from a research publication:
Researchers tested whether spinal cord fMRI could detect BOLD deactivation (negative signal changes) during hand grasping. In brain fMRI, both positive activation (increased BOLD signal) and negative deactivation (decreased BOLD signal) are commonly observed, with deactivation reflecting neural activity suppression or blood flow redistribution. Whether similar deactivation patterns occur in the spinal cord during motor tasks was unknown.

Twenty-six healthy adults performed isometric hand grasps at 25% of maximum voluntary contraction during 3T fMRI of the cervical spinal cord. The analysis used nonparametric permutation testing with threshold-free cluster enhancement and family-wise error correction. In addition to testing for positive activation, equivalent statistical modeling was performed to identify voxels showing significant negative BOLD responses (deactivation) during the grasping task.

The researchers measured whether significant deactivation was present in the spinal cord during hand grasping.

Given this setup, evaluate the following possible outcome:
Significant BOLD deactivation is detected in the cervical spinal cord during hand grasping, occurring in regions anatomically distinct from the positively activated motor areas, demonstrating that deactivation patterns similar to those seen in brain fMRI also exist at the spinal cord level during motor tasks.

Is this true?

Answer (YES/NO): NO